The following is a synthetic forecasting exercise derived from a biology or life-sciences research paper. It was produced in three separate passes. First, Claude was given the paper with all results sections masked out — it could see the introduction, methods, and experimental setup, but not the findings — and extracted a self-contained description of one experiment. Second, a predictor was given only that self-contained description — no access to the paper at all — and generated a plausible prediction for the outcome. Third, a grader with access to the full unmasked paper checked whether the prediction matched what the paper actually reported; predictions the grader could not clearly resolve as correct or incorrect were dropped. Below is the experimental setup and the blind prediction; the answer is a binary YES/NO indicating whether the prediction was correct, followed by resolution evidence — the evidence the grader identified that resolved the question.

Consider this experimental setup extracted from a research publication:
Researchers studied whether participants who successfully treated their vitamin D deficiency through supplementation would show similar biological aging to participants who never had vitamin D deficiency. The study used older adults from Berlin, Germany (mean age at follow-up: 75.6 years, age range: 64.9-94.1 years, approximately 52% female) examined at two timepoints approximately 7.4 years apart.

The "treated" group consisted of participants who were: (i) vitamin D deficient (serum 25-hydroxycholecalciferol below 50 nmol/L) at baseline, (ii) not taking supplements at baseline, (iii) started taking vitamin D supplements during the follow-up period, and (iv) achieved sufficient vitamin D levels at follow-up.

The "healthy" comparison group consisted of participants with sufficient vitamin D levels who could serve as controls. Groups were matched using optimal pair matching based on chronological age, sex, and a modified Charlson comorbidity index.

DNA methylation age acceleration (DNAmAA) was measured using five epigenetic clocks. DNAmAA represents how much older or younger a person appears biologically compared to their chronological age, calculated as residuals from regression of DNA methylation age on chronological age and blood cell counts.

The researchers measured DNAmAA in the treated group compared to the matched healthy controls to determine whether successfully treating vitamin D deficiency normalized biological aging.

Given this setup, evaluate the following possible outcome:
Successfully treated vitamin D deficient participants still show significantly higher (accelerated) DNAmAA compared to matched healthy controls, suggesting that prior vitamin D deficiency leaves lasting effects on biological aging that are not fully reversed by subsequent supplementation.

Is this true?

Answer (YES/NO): NO